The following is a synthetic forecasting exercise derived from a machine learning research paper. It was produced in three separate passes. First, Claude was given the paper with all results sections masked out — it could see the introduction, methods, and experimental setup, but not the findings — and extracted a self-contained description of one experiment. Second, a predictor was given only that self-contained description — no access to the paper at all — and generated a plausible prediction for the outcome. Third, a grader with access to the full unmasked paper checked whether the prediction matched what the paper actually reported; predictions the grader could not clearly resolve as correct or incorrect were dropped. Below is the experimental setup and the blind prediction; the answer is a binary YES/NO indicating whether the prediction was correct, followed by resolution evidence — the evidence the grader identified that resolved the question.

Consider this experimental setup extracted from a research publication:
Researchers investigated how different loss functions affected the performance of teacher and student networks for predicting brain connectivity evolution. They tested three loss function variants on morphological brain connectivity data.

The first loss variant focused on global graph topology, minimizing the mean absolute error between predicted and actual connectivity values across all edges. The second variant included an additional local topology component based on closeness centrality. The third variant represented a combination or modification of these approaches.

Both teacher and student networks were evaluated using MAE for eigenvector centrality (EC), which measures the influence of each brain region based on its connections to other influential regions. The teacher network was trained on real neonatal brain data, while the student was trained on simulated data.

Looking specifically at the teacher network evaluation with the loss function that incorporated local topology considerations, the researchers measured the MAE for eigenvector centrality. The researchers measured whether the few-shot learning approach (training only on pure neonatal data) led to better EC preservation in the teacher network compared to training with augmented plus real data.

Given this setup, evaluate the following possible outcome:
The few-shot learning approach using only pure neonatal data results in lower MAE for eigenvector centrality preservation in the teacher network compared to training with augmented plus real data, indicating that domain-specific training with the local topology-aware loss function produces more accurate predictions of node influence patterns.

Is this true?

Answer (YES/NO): YES